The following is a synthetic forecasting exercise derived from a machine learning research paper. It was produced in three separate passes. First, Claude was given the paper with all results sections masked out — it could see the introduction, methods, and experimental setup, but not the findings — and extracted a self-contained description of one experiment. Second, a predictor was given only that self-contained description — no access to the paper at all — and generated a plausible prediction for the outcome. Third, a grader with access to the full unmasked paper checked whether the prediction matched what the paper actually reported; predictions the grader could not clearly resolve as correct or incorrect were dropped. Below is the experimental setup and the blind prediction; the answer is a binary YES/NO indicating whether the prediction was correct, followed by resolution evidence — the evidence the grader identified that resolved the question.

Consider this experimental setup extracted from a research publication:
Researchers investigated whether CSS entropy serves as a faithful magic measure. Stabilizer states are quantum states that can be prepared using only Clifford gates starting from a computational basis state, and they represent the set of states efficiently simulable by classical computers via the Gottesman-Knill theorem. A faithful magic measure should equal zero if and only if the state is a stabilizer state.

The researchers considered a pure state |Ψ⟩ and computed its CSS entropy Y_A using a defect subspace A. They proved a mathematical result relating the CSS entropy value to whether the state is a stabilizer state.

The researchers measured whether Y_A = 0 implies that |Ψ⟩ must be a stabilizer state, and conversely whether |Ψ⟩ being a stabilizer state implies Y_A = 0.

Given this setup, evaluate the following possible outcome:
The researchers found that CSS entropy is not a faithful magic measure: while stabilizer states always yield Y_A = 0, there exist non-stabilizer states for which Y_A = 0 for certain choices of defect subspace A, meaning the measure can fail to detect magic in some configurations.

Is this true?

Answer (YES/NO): NO